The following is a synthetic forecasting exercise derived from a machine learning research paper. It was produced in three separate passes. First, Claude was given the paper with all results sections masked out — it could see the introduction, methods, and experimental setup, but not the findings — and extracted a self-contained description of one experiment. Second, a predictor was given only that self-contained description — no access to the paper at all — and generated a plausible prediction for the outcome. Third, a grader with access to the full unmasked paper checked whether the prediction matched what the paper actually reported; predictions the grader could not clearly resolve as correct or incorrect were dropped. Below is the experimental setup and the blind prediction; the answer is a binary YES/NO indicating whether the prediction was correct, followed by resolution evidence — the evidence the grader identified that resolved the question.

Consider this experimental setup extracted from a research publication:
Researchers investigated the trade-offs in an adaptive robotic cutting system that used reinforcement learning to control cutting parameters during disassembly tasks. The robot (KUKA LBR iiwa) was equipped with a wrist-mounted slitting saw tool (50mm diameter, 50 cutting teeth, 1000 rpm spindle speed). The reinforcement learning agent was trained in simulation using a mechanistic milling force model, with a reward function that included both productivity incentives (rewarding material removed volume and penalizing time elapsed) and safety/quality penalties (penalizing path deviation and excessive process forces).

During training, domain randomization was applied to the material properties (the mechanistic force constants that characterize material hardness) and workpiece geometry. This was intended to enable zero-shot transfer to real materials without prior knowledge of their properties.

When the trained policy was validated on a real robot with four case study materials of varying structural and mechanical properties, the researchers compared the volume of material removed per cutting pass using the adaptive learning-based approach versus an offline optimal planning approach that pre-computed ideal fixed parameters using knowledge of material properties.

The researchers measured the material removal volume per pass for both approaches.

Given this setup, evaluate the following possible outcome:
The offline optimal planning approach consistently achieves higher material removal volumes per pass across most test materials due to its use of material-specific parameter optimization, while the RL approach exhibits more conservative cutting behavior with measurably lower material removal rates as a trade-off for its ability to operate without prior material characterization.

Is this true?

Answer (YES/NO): YES